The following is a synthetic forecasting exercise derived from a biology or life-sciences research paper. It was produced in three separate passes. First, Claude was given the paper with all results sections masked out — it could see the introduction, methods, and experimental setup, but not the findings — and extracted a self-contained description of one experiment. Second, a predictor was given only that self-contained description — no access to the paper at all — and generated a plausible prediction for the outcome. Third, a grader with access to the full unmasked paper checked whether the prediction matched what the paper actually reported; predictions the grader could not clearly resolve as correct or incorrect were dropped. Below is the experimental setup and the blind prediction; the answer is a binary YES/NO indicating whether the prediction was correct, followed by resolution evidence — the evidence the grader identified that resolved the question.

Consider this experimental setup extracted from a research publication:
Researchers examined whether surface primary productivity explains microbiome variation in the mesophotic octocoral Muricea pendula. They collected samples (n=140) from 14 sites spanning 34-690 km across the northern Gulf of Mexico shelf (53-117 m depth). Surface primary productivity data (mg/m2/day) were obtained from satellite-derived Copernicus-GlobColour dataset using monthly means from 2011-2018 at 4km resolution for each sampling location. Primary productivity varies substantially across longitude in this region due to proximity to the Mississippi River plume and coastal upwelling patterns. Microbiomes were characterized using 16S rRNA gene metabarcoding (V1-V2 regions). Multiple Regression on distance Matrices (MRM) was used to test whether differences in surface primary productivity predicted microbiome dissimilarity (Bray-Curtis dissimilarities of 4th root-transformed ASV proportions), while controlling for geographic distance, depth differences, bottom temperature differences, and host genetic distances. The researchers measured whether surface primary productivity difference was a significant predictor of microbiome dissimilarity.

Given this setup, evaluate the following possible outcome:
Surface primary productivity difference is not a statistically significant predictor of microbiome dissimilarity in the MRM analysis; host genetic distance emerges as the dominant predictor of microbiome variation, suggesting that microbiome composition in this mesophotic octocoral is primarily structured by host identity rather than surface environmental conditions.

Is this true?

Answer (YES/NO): NO